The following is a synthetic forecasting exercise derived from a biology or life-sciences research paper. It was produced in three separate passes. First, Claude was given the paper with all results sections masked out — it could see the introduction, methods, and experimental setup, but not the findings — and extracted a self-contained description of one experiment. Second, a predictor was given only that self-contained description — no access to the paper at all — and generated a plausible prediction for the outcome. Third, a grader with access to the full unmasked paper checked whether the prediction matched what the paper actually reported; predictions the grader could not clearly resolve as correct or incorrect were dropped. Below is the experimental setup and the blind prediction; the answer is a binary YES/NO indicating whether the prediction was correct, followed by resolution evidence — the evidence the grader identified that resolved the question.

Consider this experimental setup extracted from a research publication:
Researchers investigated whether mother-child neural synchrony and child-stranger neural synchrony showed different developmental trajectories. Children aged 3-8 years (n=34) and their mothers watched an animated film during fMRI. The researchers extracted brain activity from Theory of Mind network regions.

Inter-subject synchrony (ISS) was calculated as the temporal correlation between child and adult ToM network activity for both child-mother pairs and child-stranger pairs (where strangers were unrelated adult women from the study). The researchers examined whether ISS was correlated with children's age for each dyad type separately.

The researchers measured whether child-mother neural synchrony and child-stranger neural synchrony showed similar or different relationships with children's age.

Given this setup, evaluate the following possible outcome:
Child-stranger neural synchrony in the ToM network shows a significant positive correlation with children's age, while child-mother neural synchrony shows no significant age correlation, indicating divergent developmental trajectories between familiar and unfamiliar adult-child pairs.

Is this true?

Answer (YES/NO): NO